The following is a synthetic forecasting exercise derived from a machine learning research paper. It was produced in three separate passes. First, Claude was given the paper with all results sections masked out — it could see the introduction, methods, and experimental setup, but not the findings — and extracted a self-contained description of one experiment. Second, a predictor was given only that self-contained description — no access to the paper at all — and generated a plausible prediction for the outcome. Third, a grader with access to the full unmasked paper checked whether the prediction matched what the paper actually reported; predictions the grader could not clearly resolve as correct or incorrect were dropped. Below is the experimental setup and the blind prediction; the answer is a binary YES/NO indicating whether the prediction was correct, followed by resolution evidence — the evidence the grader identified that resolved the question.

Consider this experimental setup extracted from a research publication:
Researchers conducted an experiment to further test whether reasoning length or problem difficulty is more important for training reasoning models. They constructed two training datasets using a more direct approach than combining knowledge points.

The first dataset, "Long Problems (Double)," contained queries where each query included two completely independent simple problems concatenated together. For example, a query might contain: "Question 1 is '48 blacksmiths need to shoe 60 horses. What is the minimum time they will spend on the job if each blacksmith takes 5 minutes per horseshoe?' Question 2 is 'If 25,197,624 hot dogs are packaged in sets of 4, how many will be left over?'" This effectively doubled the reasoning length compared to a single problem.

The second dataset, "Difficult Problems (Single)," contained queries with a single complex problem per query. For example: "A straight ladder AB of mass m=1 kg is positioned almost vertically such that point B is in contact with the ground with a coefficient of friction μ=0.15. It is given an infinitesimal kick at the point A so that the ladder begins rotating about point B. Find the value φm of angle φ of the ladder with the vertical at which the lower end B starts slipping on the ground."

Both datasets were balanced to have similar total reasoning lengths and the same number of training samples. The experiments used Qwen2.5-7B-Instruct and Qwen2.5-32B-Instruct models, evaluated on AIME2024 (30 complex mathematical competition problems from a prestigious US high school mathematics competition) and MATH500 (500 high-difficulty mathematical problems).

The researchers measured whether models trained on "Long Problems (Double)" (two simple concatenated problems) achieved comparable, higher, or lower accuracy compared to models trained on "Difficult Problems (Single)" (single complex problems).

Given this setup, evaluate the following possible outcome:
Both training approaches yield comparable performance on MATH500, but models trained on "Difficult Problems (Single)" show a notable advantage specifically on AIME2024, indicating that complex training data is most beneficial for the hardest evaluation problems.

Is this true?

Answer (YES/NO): NO